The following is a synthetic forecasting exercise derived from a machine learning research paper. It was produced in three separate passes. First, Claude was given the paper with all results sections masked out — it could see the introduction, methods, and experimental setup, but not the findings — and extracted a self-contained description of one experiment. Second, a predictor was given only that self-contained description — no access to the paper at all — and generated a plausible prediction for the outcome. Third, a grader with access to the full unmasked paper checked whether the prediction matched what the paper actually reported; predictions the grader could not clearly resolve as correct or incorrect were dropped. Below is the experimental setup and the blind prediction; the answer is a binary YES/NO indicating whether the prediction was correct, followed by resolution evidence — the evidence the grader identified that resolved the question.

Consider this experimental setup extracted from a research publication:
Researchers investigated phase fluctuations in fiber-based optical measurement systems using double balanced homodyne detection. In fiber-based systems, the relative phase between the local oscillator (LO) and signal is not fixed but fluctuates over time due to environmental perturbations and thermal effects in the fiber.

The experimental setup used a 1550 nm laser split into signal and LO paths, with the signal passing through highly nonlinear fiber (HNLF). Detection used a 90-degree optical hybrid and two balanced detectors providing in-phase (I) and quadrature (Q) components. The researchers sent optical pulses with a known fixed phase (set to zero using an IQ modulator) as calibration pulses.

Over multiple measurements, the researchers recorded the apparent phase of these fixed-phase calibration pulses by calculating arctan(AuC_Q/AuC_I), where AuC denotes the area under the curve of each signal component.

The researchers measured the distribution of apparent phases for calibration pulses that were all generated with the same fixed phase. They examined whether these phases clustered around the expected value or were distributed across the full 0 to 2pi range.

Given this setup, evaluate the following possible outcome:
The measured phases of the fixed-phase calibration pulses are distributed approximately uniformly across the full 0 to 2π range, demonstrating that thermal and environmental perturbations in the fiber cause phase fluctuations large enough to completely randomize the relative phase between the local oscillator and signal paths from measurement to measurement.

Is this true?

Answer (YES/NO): YES